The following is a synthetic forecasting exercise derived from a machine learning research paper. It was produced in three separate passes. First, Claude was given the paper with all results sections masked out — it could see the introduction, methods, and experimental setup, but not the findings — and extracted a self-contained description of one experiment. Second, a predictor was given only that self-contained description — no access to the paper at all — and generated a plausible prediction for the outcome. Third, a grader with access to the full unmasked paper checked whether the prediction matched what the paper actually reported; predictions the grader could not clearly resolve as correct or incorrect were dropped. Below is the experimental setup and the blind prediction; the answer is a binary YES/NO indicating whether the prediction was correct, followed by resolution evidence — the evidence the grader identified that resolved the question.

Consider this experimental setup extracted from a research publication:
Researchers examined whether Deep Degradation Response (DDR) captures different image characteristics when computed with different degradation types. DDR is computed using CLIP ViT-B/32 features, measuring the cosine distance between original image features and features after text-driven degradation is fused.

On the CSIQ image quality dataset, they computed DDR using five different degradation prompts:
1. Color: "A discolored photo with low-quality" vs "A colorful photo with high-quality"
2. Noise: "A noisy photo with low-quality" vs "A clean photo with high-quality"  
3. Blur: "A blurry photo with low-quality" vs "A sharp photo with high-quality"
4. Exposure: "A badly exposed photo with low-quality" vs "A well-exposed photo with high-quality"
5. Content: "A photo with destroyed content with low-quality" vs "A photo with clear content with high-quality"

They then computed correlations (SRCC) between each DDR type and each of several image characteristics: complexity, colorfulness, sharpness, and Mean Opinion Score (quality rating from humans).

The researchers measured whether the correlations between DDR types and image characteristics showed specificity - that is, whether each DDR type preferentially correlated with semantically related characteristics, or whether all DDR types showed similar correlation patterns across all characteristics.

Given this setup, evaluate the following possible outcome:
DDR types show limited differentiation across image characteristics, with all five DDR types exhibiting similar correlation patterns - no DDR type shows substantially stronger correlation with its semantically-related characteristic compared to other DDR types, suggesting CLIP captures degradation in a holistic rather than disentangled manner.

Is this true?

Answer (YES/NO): NO